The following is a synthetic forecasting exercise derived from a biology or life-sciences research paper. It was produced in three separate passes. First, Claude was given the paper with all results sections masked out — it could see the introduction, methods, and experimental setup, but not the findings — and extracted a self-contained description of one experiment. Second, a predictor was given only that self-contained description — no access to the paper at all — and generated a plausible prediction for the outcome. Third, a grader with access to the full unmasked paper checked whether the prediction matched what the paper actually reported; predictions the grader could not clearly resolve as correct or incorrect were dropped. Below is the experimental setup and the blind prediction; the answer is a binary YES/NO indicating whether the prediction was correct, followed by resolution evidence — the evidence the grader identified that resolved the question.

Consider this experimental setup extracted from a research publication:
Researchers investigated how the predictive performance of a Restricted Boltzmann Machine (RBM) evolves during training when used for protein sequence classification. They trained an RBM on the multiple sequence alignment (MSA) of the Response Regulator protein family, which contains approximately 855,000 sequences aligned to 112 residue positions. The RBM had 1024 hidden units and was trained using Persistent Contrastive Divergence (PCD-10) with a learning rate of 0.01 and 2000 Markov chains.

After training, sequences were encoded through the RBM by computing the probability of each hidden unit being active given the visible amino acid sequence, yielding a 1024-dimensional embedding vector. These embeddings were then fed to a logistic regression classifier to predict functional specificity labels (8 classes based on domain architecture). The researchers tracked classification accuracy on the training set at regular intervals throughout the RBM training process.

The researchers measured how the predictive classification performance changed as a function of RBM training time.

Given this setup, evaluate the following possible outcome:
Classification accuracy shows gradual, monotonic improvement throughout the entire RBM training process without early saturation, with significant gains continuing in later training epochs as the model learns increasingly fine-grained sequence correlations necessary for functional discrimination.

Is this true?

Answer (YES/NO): NO